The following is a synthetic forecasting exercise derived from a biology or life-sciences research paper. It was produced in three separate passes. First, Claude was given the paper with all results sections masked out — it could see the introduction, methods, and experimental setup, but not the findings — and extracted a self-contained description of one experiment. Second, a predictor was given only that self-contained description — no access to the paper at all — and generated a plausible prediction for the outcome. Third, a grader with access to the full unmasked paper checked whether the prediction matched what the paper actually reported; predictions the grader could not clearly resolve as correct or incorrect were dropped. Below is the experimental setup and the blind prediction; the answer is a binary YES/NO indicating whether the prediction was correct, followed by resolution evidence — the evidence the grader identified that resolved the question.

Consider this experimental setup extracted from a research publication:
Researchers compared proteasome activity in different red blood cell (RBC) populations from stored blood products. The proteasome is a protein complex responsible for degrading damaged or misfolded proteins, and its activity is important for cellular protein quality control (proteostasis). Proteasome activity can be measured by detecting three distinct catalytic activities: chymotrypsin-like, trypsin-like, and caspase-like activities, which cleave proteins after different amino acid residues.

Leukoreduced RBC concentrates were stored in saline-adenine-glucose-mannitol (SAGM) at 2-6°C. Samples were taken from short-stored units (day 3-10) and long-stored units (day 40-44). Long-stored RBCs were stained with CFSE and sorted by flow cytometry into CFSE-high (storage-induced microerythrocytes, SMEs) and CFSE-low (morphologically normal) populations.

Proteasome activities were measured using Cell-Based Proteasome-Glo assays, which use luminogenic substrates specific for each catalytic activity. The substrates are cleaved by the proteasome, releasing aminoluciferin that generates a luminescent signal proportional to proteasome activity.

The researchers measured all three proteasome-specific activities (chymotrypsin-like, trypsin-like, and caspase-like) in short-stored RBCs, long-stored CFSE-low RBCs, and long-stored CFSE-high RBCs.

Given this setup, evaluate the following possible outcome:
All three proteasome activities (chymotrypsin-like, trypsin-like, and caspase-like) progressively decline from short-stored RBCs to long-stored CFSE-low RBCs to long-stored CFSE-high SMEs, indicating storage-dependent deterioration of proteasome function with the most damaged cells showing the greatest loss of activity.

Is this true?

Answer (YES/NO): NO